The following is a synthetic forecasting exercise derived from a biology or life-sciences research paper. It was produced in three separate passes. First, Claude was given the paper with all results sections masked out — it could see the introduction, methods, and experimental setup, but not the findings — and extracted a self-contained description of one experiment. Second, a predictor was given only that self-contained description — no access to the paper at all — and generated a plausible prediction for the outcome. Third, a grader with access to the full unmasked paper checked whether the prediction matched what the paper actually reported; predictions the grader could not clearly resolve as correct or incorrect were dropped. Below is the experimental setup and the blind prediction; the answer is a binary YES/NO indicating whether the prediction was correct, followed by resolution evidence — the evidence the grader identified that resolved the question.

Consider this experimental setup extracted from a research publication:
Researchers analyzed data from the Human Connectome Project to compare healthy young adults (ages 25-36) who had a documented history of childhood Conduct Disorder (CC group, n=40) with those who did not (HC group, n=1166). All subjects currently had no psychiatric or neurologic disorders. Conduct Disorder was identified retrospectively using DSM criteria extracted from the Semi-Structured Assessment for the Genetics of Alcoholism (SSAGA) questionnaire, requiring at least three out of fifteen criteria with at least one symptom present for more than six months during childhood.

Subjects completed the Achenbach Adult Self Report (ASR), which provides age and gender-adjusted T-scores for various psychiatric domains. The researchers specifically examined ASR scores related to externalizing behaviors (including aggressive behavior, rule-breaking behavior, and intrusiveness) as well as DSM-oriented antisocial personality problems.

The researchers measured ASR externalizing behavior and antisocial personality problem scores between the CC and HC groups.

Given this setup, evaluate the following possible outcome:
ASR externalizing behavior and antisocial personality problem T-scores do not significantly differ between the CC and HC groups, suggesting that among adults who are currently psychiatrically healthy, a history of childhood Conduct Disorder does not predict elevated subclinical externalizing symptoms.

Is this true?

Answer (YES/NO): NO